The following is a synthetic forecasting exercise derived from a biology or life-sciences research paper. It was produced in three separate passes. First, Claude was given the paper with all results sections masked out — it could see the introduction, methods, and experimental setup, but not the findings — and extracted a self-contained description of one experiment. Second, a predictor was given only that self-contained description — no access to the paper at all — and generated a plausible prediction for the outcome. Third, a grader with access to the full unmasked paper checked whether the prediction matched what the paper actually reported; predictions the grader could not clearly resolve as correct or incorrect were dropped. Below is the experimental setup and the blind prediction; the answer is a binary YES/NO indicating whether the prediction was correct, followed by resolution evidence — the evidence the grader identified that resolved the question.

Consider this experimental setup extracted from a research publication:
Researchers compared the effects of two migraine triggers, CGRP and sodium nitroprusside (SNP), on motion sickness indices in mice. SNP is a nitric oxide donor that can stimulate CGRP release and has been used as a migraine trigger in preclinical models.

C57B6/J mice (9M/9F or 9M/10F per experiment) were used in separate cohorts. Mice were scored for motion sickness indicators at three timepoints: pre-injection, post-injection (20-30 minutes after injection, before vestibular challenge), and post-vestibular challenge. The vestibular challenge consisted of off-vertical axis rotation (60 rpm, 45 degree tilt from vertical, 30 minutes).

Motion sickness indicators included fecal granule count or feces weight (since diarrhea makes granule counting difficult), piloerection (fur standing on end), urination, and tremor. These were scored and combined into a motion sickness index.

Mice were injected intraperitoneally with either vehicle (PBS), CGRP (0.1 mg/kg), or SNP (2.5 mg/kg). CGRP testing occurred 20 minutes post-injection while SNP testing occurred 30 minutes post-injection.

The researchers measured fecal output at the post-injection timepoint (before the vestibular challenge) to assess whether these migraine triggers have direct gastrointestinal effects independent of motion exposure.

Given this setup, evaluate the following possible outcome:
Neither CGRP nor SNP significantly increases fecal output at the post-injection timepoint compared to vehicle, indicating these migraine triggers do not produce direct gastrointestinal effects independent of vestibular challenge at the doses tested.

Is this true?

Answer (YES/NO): NO